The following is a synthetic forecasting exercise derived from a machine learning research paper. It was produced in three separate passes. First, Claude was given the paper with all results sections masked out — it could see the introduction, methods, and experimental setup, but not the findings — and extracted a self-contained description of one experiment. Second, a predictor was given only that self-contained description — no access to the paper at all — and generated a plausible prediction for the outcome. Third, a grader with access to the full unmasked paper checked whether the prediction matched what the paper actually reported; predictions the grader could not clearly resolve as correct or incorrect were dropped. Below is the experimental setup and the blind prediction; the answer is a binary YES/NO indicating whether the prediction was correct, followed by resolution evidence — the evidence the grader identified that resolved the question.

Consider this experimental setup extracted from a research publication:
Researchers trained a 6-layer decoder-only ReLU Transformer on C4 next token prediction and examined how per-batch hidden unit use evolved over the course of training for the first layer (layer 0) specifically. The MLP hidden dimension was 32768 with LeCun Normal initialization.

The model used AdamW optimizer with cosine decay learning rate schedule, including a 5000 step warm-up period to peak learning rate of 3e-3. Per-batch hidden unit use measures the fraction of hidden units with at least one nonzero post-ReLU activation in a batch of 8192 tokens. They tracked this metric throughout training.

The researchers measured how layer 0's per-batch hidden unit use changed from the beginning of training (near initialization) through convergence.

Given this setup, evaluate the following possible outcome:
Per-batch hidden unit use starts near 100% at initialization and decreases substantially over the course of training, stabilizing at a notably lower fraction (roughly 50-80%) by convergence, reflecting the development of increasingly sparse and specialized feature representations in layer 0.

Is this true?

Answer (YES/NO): NO